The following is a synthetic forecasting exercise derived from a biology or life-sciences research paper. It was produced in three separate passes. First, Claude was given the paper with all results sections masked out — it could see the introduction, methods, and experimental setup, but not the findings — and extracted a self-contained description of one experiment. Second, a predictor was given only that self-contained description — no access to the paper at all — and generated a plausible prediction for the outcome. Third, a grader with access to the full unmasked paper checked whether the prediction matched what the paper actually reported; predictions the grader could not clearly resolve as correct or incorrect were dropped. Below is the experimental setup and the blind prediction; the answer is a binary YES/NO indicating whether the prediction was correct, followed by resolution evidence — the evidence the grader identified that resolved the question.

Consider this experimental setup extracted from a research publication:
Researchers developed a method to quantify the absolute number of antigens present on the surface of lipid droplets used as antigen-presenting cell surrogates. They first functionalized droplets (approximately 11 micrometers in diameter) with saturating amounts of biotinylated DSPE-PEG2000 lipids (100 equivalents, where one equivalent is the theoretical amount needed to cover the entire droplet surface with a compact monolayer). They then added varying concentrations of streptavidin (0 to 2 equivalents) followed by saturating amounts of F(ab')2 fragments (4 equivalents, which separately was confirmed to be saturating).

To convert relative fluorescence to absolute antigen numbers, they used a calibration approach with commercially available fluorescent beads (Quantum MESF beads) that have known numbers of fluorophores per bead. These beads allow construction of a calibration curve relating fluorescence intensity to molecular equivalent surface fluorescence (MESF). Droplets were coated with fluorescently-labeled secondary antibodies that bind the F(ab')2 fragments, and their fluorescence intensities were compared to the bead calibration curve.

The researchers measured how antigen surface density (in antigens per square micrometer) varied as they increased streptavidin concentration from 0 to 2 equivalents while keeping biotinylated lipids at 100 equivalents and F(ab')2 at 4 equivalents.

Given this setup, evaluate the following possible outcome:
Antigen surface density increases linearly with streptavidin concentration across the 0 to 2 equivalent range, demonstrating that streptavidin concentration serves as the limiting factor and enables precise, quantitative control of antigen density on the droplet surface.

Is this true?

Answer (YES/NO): NO